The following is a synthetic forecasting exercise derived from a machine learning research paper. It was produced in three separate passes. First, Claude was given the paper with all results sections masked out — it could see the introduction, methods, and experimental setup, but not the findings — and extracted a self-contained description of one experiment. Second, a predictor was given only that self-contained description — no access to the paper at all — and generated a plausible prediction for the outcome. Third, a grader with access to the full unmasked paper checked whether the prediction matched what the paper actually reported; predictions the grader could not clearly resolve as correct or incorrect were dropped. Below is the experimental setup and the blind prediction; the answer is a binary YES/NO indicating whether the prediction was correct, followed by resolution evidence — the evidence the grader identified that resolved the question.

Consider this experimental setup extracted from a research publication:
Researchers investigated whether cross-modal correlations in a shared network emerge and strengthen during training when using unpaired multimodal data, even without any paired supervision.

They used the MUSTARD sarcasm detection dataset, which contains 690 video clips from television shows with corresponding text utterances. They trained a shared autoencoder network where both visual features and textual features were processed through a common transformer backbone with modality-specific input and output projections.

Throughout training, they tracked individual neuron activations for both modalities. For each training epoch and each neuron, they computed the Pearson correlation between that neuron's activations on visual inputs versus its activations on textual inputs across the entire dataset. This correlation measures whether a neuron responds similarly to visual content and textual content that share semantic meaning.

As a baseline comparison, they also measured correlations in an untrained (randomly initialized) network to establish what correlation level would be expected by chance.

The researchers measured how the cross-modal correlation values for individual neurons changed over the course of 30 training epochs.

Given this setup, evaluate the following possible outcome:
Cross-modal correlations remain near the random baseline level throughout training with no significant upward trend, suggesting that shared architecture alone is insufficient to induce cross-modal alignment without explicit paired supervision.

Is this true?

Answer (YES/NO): NO